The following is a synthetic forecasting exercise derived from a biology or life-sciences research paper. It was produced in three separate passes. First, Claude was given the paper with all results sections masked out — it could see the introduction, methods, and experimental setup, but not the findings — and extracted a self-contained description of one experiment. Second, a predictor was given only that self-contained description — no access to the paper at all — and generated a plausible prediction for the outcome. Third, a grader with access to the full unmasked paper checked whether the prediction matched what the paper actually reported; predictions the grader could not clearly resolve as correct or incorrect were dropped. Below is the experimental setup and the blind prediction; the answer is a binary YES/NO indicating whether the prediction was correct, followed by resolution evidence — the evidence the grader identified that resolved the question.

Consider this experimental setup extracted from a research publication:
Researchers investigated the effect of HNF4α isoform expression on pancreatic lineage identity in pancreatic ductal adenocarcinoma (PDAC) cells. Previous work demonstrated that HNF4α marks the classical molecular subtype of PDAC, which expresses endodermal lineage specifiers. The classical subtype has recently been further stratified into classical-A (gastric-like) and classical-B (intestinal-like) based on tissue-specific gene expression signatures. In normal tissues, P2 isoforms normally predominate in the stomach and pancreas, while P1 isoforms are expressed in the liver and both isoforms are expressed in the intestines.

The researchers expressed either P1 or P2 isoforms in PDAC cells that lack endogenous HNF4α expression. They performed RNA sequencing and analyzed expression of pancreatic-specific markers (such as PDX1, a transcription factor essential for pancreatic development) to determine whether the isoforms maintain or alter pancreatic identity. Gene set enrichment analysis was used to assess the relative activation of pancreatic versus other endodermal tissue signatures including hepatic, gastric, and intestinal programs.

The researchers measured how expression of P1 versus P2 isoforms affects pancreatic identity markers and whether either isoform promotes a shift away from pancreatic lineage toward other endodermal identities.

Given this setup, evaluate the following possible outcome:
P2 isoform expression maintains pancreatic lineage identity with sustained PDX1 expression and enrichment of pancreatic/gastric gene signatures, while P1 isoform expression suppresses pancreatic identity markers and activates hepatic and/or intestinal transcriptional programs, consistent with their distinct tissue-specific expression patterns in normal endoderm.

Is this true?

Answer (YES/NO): NO